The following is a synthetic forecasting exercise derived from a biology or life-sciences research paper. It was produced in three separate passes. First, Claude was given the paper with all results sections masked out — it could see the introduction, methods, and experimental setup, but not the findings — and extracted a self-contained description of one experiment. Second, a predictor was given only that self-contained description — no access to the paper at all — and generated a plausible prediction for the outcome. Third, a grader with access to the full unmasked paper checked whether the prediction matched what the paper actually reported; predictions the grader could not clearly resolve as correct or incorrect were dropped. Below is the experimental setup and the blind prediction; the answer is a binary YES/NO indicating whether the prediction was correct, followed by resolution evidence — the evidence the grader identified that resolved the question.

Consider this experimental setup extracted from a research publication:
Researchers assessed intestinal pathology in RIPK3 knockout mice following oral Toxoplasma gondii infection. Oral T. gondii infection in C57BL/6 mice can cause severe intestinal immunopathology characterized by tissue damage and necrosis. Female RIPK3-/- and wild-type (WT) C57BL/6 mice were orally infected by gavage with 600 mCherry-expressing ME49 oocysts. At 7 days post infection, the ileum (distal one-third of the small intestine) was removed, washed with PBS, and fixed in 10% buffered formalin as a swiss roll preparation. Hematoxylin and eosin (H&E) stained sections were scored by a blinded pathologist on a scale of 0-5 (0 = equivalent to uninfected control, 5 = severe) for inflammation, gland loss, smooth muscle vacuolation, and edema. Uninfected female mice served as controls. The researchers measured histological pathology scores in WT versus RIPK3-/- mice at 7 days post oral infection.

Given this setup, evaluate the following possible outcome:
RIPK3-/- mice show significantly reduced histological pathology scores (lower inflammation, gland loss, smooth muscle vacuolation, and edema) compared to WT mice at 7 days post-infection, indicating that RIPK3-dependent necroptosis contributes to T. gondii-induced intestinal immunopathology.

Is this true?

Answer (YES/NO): NO